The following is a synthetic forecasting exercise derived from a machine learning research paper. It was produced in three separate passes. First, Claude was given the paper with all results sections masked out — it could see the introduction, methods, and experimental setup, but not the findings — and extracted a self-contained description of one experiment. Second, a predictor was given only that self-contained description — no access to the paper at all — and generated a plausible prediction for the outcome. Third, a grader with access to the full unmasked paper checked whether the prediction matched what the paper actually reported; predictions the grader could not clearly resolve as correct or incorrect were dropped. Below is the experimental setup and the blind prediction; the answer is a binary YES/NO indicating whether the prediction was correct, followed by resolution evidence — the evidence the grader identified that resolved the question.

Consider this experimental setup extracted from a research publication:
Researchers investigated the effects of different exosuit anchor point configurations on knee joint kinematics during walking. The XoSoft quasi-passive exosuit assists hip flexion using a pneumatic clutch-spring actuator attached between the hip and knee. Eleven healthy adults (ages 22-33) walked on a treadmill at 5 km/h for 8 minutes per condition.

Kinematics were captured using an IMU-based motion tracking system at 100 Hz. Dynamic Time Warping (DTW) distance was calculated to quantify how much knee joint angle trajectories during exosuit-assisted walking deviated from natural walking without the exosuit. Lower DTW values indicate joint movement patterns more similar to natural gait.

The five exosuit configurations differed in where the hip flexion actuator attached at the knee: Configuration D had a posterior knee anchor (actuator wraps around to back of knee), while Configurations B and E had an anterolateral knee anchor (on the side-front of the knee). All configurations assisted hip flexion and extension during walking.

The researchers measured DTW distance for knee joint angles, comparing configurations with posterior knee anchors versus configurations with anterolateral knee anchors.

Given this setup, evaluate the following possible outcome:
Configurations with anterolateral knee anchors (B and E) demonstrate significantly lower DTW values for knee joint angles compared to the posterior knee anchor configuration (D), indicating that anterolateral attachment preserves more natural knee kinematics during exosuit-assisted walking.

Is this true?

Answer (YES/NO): NO